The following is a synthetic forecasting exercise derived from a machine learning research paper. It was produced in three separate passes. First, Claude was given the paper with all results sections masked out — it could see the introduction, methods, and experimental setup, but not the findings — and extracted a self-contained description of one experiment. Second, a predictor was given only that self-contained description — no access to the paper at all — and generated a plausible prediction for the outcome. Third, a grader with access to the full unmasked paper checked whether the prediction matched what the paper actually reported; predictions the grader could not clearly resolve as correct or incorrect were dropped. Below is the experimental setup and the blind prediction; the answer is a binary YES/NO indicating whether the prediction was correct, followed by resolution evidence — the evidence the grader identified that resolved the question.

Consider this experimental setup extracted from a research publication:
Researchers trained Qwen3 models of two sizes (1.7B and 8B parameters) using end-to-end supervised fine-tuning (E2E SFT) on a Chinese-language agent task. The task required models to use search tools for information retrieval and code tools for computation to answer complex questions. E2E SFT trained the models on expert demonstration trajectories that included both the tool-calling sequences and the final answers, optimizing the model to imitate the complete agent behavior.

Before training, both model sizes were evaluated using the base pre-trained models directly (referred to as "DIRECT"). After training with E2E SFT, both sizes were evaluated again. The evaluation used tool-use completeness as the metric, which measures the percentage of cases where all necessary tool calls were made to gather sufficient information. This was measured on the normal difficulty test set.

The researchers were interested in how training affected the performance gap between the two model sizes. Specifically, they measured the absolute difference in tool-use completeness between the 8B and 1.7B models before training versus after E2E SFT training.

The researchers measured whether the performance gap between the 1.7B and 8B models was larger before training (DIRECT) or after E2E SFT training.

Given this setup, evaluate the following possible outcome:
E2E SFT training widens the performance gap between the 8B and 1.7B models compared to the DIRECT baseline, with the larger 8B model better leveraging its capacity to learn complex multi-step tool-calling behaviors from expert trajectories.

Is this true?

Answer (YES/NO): YES